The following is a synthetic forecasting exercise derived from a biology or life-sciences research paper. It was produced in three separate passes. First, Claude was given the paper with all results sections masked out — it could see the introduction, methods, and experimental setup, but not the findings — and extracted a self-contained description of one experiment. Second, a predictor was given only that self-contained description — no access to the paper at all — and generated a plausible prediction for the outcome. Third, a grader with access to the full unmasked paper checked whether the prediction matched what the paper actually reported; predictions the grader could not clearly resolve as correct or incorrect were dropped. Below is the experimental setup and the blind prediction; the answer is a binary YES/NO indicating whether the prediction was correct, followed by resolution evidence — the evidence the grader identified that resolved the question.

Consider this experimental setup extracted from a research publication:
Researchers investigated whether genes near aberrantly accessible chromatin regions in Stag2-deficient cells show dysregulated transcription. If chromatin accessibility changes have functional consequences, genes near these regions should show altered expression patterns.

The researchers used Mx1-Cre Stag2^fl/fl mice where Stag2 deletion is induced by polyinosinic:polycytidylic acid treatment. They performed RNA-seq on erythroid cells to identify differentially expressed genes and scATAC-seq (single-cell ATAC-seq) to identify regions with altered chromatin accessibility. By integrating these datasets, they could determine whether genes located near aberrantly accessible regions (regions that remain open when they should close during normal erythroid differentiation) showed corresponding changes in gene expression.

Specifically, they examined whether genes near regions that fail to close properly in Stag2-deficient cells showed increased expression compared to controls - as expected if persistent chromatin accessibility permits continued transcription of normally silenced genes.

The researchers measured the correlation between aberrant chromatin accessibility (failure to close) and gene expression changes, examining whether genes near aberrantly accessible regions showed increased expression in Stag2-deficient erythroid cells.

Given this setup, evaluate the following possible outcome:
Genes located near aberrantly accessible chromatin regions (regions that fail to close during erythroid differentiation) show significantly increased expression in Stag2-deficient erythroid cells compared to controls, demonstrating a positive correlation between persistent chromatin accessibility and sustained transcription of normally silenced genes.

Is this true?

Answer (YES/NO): YES